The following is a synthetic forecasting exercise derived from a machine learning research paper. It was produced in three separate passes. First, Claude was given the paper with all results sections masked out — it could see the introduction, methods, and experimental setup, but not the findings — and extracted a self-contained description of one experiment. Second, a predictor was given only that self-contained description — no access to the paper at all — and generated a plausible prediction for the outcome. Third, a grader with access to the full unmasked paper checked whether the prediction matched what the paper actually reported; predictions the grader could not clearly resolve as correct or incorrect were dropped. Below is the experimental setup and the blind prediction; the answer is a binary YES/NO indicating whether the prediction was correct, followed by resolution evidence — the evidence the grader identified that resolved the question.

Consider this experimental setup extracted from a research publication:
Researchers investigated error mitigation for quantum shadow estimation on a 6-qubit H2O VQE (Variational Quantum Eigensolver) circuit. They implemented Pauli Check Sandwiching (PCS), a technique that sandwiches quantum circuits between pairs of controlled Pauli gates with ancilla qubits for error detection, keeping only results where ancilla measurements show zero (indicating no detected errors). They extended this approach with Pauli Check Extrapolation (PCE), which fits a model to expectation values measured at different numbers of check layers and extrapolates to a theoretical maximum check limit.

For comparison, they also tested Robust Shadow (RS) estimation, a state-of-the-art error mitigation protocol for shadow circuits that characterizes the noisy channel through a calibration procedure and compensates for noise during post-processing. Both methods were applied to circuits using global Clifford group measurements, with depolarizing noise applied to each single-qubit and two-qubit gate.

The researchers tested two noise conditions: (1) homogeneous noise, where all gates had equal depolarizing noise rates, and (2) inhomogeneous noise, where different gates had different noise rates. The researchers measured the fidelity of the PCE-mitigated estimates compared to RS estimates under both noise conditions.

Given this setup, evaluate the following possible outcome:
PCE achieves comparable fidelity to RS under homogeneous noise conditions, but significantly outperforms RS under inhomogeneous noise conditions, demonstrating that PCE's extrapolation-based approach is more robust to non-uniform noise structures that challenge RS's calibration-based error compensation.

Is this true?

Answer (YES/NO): YES